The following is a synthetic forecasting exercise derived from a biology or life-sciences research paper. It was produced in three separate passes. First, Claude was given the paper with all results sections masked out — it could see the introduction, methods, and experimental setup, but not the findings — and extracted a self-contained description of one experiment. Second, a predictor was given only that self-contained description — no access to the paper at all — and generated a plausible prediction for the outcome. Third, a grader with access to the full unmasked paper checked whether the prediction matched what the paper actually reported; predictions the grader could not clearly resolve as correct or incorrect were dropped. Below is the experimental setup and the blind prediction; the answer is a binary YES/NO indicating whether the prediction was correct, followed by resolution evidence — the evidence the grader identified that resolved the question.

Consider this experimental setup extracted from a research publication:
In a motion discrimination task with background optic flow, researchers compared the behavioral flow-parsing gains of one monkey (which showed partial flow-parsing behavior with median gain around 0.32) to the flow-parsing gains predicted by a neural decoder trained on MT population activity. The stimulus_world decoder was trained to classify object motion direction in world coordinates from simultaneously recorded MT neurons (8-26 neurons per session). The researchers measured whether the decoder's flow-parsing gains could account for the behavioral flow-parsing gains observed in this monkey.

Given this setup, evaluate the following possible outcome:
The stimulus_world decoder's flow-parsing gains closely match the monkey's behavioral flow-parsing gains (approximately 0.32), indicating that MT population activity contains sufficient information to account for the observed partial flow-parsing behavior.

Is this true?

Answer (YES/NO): YES